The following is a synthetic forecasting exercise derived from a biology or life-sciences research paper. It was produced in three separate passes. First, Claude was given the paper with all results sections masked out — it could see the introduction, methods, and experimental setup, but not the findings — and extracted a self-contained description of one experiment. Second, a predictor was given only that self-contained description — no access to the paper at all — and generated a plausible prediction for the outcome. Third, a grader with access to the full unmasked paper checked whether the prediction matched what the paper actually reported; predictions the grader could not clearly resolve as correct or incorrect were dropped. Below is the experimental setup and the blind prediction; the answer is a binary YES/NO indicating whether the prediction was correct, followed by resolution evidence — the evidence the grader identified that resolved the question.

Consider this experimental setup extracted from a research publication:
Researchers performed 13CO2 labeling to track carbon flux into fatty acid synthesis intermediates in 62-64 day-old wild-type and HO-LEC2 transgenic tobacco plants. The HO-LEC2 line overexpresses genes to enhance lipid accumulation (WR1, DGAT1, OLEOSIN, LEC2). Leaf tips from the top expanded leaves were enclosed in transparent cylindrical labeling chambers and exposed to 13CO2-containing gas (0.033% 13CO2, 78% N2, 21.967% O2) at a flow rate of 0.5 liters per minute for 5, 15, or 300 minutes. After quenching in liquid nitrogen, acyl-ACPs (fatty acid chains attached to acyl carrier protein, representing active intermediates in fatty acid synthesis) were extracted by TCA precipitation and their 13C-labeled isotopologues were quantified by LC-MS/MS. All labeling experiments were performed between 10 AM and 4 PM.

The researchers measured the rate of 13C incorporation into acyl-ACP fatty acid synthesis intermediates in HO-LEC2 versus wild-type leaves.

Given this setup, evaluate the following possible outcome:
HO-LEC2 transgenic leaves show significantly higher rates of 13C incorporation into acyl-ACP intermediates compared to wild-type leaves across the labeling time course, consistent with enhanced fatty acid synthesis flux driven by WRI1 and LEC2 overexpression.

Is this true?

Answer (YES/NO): YES